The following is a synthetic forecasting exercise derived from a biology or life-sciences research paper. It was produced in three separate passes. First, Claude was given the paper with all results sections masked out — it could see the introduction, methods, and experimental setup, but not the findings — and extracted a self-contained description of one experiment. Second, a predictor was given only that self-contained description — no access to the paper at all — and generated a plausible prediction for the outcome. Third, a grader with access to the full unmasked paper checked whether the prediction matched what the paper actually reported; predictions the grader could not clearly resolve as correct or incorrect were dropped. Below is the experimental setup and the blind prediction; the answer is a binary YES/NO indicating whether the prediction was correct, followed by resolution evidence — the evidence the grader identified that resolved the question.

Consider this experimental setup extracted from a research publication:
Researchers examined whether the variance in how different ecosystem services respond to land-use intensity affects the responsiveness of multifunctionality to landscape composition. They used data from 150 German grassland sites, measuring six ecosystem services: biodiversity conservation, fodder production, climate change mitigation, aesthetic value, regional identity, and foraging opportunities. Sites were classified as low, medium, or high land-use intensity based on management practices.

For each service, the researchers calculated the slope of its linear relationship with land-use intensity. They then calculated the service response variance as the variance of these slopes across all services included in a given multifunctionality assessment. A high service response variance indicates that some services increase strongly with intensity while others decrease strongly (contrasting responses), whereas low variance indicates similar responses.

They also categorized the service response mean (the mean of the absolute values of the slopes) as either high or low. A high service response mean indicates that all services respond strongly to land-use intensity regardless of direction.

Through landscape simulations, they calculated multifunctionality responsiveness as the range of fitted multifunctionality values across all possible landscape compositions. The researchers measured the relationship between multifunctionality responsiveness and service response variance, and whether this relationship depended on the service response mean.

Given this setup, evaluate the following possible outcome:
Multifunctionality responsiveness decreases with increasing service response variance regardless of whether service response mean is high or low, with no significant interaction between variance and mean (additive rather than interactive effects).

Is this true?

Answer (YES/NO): NO